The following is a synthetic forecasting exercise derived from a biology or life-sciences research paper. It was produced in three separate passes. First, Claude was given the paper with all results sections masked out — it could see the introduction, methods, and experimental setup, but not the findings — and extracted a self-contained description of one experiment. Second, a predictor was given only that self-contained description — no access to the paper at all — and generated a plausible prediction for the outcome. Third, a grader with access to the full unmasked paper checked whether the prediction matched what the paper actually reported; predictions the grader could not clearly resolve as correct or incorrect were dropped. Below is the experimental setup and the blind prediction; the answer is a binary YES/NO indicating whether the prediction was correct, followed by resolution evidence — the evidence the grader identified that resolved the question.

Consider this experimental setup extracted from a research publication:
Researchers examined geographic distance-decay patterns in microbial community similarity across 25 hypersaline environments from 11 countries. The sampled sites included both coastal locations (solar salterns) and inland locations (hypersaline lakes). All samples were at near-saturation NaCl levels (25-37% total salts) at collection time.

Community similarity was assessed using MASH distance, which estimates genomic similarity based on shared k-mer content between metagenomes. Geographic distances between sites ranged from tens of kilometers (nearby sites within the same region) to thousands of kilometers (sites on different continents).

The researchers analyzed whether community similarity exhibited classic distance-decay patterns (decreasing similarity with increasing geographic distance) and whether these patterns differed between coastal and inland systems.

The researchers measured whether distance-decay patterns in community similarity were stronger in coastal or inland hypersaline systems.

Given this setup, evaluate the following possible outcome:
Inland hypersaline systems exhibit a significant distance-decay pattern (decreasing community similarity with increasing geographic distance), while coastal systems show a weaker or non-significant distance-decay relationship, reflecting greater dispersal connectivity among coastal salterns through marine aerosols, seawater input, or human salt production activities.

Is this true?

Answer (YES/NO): NO